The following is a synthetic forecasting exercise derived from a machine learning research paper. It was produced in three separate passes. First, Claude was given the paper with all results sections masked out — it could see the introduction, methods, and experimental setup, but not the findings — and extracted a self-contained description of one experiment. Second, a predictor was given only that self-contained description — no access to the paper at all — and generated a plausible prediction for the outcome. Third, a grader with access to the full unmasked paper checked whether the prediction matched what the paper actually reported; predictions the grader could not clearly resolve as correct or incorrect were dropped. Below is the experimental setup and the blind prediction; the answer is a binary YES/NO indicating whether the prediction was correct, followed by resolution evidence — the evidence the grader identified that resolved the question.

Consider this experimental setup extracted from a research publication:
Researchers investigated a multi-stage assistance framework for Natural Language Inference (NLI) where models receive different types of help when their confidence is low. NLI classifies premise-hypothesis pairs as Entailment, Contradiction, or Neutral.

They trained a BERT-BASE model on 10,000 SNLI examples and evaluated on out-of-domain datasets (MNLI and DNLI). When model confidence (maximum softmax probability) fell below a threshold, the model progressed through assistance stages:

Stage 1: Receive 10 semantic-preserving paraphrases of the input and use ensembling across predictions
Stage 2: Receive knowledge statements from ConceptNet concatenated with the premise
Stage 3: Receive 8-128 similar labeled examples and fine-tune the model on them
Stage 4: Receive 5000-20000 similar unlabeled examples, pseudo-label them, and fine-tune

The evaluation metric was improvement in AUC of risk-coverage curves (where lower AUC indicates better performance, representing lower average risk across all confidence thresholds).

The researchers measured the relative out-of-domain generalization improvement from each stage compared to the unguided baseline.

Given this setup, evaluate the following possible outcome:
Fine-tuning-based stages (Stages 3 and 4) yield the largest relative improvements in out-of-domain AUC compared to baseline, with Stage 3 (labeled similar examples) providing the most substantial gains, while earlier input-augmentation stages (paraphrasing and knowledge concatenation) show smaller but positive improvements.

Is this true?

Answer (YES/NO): NO